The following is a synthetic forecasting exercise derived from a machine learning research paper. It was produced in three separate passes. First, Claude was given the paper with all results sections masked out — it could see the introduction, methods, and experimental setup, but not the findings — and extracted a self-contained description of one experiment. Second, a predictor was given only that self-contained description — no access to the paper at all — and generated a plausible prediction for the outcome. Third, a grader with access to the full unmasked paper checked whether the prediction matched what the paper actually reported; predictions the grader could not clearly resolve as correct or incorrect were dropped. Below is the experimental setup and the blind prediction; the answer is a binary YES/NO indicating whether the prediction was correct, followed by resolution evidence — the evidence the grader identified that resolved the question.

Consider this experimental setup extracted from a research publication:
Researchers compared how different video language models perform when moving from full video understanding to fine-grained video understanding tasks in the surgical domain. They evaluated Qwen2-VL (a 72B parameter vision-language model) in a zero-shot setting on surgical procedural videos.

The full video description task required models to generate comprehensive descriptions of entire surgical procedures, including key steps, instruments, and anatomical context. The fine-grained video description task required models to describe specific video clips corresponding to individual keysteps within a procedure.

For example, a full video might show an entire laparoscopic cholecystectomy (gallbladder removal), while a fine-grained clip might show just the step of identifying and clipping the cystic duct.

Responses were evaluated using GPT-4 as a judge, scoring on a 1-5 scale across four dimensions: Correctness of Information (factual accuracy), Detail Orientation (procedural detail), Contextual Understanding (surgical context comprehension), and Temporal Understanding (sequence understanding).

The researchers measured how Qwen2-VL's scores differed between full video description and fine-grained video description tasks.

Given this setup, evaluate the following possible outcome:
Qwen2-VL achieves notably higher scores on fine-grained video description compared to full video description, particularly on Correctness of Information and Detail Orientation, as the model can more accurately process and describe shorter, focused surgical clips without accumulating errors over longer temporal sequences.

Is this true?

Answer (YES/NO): NO